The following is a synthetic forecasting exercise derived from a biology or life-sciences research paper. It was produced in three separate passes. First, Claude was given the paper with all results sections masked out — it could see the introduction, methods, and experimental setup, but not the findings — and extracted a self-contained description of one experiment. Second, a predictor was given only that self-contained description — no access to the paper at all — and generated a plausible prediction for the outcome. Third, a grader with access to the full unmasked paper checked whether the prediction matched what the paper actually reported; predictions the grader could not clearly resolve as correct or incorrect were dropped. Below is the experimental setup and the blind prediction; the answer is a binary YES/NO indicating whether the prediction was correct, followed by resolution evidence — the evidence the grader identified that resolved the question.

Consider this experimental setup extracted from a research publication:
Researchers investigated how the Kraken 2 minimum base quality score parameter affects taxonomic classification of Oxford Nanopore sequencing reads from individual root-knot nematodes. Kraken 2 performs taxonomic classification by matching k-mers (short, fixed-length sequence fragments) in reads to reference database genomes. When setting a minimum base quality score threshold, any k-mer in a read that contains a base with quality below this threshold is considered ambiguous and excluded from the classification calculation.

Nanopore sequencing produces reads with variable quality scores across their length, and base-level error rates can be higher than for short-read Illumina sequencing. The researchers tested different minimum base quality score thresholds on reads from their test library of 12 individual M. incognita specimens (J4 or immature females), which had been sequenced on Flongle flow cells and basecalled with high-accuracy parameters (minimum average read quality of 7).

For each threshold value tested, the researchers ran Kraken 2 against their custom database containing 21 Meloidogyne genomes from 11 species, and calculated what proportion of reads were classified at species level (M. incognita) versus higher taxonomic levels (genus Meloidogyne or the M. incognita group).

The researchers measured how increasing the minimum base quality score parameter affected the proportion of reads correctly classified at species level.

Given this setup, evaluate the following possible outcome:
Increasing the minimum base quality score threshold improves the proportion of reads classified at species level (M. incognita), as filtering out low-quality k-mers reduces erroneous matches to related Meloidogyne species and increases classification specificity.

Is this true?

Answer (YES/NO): NO